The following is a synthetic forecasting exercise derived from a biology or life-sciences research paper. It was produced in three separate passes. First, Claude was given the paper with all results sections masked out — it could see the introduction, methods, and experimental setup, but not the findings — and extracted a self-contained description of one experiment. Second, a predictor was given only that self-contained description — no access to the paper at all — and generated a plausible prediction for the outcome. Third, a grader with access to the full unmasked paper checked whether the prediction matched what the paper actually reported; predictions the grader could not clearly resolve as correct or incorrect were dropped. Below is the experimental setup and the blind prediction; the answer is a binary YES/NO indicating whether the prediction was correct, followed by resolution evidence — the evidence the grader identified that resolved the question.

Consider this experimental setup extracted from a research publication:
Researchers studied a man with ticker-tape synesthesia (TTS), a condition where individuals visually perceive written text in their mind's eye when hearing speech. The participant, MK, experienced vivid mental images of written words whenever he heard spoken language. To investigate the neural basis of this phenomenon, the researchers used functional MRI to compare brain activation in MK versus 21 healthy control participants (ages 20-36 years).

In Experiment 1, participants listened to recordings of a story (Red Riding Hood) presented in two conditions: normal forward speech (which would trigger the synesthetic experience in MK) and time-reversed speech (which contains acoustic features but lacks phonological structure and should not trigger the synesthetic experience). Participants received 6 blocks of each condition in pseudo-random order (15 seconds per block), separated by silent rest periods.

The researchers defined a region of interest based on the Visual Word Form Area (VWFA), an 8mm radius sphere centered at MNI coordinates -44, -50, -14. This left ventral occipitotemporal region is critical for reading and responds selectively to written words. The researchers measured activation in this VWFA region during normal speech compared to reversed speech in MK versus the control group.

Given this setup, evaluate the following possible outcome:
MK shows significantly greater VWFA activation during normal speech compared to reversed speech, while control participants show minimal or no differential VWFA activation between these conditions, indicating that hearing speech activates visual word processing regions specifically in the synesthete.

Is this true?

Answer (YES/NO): NO